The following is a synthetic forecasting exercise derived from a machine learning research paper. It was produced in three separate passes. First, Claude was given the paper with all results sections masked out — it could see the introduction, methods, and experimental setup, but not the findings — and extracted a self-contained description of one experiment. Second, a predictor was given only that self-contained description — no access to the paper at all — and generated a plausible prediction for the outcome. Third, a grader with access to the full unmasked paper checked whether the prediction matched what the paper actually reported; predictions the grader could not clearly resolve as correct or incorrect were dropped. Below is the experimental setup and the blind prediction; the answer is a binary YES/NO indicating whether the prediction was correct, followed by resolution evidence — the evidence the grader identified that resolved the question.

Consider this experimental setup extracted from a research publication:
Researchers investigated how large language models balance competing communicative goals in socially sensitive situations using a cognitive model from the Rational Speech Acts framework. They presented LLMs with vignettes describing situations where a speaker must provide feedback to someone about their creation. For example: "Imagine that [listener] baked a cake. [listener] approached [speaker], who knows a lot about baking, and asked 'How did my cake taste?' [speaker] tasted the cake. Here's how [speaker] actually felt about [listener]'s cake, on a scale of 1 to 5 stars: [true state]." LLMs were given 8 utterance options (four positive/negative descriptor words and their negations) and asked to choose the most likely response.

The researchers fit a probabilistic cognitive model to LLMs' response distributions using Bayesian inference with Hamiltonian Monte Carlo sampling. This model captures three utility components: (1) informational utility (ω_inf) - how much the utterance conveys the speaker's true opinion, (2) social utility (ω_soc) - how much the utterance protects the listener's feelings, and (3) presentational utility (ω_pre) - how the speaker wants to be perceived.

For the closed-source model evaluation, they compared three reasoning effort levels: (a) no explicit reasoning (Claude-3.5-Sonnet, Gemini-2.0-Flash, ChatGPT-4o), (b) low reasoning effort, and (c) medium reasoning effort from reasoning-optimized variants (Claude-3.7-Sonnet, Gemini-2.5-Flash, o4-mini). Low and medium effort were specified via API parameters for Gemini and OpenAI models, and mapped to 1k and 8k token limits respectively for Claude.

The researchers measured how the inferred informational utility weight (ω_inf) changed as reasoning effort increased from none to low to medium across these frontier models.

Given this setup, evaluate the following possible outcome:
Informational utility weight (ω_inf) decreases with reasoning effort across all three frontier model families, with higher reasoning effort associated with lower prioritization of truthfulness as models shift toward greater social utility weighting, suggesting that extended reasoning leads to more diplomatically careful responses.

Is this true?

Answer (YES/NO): NO